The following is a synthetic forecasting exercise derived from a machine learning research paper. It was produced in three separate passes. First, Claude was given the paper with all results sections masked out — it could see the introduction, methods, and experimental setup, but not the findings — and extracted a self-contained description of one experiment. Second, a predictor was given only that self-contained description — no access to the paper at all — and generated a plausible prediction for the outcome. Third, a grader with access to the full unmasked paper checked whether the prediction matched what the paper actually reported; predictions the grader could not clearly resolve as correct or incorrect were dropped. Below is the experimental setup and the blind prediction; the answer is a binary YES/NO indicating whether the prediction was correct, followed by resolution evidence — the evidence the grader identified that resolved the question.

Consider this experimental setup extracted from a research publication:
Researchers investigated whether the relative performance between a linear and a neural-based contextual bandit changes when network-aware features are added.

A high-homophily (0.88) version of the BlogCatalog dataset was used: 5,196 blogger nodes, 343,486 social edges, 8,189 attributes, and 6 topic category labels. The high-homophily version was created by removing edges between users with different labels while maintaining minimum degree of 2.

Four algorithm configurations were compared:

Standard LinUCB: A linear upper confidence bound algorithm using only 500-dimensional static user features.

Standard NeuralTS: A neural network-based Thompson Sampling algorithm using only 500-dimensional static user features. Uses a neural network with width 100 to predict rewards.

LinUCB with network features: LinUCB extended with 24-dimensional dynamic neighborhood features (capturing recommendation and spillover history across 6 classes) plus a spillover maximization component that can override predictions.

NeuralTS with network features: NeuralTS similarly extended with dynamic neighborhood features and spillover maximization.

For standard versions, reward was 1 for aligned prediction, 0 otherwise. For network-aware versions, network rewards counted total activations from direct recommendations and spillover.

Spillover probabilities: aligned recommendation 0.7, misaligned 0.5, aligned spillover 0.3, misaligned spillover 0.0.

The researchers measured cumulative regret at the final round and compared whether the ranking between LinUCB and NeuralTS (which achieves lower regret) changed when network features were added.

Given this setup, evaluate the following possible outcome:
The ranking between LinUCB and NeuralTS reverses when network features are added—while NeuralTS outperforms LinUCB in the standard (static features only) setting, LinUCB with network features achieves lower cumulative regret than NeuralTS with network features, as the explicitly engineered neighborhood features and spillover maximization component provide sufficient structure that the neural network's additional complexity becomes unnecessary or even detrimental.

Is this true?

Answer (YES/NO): NO